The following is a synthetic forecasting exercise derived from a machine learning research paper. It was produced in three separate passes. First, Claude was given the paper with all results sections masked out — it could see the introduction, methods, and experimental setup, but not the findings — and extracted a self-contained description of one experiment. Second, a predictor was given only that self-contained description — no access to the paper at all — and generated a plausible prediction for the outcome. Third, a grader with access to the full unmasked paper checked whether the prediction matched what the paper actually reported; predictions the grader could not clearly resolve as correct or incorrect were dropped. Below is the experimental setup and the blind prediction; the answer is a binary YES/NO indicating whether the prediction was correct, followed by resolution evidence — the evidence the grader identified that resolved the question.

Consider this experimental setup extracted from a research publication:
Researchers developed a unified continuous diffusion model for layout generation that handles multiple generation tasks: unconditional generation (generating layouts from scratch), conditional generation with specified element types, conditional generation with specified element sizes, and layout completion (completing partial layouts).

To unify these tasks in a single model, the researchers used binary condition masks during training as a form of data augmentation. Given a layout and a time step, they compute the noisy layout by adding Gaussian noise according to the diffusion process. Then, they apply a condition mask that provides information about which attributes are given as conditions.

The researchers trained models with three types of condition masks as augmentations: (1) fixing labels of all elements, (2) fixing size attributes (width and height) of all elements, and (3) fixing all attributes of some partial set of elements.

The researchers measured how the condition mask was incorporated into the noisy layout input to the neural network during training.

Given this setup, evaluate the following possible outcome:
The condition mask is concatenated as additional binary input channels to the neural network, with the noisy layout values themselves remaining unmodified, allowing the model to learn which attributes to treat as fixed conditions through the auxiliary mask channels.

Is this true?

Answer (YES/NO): NO